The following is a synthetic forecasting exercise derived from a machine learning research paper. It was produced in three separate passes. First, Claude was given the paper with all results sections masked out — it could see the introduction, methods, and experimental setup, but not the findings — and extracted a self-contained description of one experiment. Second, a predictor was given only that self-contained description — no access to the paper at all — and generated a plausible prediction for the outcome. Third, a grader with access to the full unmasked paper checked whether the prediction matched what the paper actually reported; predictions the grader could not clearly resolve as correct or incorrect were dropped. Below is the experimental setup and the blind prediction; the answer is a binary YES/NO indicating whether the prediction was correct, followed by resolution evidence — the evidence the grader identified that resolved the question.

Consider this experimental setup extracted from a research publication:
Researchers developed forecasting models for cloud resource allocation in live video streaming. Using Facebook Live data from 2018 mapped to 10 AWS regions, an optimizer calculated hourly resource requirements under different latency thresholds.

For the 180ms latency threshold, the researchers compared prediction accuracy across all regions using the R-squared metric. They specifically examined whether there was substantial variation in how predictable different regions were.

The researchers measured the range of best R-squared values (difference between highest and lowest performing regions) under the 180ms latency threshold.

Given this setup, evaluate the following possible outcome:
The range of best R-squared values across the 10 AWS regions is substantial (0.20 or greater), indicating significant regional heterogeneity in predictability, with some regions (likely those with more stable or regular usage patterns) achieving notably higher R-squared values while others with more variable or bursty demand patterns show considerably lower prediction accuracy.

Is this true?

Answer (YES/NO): YES